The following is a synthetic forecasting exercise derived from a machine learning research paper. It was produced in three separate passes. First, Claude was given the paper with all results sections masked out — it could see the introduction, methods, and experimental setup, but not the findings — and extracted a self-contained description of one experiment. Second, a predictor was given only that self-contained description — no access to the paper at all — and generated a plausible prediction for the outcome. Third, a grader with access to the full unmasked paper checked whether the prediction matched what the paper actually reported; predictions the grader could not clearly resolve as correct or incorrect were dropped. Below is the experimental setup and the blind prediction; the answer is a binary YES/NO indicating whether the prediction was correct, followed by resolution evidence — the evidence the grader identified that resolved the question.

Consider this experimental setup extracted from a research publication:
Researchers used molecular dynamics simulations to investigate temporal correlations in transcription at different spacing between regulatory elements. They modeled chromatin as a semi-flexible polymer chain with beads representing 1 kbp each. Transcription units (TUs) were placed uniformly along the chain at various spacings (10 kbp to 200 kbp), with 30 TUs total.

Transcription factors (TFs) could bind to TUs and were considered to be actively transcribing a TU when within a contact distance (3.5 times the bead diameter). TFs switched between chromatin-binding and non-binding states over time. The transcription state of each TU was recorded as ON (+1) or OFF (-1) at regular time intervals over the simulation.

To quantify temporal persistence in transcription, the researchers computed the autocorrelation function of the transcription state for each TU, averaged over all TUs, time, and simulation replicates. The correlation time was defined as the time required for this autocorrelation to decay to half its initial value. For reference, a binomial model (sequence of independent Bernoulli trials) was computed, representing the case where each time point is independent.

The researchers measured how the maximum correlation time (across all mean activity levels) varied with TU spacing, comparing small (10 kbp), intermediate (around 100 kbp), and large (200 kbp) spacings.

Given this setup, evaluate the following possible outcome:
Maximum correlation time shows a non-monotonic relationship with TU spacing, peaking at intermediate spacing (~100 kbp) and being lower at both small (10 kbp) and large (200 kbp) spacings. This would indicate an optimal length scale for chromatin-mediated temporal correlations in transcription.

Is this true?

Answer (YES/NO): YES